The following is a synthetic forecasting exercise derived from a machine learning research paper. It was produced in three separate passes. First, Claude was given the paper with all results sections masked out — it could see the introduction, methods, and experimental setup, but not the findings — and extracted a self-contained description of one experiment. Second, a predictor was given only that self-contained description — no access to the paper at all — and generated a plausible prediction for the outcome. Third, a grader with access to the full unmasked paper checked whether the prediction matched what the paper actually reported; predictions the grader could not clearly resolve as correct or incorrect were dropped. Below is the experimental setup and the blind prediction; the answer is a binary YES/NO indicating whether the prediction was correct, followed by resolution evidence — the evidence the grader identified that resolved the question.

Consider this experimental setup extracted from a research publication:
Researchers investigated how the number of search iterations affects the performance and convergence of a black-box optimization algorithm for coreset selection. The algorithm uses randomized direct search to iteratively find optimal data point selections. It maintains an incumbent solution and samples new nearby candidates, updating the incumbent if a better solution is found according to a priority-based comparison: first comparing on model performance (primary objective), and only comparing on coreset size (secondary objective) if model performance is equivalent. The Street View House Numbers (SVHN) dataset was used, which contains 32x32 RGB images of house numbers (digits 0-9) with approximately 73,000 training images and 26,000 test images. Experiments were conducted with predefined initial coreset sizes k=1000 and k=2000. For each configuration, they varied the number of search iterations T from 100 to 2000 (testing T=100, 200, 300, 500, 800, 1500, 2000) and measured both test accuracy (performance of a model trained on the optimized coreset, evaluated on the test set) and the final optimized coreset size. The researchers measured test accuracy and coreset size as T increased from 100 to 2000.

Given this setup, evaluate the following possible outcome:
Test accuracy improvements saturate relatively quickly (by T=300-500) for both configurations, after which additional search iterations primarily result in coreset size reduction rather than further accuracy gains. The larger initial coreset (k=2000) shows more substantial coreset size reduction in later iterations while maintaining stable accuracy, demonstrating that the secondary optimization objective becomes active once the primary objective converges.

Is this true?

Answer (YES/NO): NO